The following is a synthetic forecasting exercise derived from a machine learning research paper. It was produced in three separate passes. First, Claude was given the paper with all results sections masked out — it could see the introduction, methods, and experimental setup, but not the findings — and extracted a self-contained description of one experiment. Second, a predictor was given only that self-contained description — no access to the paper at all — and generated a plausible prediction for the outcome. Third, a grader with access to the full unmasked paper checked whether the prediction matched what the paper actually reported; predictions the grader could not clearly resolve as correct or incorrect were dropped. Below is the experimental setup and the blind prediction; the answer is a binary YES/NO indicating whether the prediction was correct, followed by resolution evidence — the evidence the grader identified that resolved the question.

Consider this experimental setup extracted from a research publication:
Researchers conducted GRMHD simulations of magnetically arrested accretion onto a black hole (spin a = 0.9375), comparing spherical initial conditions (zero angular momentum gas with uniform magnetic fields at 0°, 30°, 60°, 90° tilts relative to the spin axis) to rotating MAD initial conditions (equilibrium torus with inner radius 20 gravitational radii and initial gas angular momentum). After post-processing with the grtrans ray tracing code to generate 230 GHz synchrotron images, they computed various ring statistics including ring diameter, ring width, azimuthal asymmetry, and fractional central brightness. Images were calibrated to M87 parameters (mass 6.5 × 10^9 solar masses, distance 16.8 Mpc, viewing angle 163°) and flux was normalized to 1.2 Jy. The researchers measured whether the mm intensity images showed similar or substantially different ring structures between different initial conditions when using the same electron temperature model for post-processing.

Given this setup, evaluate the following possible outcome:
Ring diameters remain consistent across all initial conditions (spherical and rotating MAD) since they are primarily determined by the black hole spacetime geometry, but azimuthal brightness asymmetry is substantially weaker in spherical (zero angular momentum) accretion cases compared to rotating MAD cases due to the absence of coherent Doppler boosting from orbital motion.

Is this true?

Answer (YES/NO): NO